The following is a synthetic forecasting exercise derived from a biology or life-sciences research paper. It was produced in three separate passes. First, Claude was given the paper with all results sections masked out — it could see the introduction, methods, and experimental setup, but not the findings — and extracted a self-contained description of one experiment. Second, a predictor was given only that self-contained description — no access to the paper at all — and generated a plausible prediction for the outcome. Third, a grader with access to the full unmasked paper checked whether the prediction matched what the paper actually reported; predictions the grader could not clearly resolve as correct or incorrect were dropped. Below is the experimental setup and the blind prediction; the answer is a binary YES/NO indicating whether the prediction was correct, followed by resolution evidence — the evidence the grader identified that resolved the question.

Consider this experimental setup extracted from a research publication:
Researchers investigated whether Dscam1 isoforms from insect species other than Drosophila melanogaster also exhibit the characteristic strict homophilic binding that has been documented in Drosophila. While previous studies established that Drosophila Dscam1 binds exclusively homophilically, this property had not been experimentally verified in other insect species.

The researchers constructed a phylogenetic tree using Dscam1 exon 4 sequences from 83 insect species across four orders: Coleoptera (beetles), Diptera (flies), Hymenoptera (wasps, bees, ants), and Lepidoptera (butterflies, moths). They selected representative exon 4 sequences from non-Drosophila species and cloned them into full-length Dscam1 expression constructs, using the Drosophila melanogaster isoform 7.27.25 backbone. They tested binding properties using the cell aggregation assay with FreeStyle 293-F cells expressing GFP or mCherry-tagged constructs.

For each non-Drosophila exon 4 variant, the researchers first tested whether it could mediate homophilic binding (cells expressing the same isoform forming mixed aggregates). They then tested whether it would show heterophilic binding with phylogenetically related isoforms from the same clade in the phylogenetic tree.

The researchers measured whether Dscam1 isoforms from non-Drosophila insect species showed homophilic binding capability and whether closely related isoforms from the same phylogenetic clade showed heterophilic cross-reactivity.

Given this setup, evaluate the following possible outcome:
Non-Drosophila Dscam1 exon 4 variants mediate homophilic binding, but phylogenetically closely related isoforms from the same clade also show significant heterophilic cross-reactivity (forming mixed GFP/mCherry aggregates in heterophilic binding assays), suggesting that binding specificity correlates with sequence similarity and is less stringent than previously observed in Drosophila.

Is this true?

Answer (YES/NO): NO